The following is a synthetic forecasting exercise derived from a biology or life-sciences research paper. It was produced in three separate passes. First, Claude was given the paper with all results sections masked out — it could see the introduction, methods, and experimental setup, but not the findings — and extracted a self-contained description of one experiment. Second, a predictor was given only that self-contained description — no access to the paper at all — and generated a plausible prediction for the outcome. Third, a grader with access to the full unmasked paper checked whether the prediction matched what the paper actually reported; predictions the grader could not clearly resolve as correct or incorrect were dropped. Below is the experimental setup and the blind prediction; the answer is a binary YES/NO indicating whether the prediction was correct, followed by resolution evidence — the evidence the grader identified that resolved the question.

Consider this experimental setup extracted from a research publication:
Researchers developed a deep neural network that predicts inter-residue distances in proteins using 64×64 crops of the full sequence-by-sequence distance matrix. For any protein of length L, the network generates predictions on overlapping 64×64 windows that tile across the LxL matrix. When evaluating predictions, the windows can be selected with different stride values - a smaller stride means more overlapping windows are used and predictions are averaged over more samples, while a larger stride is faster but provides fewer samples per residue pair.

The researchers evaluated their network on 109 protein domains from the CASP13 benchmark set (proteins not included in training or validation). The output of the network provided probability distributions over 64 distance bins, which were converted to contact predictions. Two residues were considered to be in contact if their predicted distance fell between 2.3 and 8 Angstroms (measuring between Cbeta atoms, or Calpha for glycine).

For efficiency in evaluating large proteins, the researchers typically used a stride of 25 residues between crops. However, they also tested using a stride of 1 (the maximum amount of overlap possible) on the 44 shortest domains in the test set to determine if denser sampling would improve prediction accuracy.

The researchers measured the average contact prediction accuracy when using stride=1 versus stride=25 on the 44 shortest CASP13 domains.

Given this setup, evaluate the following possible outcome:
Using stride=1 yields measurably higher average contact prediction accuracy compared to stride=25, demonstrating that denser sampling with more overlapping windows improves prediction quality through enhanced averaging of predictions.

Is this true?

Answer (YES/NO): YES